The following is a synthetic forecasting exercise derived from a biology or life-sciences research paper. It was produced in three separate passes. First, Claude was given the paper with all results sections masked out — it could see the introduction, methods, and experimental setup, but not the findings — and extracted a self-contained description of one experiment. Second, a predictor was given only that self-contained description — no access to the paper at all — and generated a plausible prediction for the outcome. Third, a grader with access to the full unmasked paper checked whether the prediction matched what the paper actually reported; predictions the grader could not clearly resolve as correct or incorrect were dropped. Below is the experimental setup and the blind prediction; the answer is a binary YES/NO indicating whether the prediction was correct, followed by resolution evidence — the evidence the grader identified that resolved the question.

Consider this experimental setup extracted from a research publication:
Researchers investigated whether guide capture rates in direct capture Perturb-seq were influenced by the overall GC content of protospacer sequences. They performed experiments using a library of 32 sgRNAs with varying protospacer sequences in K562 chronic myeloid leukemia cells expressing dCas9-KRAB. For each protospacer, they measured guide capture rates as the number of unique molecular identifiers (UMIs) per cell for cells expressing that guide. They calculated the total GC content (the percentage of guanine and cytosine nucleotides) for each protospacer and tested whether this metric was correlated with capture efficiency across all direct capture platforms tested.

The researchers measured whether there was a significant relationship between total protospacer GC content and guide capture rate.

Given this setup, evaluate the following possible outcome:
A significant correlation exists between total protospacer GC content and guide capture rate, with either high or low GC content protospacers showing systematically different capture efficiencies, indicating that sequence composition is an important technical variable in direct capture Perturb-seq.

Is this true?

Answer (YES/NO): NO